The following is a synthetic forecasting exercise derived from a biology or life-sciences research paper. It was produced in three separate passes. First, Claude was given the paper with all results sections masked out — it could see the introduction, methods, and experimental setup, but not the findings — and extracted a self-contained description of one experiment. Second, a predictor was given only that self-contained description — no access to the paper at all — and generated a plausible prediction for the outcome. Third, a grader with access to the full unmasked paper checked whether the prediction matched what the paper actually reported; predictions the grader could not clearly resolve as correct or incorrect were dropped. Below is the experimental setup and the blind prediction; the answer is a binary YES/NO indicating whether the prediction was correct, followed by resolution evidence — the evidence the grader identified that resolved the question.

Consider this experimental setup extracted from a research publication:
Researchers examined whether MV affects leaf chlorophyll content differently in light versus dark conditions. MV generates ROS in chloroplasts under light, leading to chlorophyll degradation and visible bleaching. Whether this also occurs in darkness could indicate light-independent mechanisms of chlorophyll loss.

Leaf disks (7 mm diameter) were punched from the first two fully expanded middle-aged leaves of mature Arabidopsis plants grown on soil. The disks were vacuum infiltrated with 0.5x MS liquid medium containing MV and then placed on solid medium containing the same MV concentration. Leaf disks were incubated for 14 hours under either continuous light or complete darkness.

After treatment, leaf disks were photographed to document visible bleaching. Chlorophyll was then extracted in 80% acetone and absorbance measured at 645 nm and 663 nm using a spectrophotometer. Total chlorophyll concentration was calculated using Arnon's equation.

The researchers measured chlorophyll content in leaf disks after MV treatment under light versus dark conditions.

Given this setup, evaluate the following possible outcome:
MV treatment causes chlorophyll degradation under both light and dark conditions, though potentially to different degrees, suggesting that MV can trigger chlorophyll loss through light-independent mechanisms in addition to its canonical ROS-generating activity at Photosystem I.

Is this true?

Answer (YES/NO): NO